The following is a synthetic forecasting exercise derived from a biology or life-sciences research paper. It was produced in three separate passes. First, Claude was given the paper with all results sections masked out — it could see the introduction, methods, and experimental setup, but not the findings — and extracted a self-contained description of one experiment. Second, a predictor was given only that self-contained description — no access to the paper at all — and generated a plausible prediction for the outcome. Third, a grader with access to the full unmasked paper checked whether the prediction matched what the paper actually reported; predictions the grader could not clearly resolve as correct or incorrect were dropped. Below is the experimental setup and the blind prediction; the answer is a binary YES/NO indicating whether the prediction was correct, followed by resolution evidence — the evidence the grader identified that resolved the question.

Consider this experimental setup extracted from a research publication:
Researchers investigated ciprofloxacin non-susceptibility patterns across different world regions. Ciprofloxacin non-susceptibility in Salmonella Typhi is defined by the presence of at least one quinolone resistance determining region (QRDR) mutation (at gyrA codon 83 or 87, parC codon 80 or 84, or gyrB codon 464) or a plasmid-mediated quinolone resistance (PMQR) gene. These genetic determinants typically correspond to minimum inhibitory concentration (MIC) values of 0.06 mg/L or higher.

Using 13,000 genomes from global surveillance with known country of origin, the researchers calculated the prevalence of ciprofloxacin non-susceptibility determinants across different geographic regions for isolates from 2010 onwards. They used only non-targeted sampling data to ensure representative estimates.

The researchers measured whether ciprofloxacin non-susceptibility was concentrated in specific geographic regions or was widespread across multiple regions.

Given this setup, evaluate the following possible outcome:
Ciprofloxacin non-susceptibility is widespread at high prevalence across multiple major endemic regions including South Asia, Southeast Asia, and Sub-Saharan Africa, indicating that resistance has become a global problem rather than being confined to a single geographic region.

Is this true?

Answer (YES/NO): YES